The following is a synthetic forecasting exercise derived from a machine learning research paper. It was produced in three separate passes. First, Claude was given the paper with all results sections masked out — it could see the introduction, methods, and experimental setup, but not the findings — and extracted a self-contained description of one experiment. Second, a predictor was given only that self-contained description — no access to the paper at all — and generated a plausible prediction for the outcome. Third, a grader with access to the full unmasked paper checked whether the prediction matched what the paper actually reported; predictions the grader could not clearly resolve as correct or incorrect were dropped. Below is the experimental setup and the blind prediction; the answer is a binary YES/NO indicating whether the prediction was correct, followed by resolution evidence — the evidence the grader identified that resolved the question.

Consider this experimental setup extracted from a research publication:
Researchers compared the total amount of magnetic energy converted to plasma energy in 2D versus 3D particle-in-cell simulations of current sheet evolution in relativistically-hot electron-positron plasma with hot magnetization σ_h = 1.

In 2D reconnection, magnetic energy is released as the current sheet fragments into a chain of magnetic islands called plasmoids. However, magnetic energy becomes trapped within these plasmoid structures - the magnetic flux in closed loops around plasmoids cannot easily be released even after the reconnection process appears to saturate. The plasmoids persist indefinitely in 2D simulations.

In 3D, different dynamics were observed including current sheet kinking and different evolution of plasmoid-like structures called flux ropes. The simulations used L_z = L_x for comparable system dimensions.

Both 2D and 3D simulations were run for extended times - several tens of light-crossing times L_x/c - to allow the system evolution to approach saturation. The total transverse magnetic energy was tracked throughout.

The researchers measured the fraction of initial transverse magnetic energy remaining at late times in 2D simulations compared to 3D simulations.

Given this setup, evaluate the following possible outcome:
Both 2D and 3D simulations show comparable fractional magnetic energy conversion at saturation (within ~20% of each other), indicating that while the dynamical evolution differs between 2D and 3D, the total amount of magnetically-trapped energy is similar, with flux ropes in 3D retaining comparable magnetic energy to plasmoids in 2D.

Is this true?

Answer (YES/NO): NO